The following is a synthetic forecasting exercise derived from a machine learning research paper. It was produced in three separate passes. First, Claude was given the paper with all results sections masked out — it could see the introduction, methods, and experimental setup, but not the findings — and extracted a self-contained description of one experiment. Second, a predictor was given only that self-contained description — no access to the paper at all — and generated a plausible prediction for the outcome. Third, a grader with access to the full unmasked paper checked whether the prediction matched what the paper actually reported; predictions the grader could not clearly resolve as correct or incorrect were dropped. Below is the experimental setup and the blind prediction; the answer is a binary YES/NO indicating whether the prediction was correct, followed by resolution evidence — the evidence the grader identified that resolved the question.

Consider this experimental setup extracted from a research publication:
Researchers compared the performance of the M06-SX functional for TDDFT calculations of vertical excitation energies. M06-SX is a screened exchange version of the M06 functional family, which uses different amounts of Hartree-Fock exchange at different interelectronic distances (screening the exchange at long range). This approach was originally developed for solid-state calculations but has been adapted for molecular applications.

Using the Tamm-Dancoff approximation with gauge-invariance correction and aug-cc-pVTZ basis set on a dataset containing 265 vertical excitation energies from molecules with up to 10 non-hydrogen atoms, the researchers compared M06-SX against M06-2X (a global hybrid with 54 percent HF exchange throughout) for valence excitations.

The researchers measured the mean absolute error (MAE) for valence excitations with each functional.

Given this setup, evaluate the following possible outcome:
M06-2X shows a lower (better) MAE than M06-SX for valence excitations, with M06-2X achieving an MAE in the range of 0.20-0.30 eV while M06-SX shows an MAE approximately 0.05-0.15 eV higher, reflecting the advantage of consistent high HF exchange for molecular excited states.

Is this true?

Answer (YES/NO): NO